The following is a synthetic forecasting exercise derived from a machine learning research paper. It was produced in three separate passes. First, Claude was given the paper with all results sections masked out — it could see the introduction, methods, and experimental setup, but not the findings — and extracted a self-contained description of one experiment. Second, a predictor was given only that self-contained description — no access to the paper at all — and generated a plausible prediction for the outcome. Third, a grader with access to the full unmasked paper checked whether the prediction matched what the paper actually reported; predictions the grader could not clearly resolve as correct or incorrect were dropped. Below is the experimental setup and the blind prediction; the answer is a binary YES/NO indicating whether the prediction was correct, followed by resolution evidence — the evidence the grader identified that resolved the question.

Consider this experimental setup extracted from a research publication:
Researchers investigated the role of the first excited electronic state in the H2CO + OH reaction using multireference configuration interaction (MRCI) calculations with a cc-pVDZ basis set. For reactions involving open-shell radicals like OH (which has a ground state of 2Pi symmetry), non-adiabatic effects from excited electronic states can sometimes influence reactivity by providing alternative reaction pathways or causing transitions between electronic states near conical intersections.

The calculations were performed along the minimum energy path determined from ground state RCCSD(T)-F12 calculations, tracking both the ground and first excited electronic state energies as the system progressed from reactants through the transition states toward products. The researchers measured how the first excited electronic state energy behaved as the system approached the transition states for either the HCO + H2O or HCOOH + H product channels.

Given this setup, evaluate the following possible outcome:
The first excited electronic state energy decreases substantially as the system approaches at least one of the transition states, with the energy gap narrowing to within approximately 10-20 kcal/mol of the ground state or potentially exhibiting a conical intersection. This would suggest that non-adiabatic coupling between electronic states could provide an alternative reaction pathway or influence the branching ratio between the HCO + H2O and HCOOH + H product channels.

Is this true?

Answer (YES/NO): NO